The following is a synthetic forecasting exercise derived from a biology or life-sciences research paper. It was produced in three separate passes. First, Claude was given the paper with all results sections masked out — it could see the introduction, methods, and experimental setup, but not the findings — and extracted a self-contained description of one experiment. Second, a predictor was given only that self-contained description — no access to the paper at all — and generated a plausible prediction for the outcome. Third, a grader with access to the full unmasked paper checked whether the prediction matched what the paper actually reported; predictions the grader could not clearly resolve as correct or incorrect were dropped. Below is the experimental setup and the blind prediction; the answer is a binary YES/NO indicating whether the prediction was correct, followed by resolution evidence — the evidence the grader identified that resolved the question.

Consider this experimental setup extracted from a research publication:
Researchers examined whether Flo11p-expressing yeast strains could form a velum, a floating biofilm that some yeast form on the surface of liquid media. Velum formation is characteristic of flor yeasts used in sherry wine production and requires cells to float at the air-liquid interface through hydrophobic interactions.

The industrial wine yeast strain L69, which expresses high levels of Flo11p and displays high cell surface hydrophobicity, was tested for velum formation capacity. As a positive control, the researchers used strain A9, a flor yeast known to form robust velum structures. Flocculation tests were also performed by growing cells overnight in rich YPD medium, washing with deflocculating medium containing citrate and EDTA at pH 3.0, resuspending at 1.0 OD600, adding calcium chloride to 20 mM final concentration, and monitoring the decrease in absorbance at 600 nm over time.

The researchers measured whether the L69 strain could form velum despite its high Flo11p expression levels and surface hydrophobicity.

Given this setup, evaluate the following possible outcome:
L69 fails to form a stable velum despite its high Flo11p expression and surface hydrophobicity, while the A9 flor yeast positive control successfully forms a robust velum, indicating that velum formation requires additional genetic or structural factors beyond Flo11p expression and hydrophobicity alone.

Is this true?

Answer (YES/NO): YES